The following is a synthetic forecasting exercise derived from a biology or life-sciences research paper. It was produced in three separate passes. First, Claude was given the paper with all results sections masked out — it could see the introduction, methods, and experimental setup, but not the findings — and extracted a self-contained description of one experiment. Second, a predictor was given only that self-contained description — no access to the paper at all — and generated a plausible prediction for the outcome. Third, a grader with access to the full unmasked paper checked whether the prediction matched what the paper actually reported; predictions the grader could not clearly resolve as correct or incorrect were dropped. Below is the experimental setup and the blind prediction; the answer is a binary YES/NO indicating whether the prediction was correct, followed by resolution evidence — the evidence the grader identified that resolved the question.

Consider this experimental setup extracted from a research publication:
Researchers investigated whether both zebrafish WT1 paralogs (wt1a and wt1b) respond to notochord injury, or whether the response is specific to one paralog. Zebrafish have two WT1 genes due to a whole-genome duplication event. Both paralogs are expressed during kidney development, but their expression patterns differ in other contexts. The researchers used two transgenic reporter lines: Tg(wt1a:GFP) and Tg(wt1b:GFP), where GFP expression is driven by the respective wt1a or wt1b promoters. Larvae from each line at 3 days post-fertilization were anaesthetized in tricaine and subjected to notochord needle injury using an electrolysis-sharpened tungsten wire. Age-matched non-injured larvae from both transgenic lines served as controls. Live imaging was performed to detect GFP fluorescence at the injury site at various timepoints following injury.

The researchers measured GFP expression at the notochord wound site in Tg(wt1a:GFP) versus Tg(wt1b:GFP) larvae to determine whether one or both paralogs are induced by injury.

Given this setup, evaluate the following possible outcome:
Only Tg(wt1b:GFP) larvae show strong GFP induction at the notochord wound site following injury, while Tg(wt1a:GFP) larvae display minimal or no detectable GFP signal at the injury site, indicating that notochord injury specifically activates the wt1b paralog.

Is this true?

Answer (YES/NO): YES